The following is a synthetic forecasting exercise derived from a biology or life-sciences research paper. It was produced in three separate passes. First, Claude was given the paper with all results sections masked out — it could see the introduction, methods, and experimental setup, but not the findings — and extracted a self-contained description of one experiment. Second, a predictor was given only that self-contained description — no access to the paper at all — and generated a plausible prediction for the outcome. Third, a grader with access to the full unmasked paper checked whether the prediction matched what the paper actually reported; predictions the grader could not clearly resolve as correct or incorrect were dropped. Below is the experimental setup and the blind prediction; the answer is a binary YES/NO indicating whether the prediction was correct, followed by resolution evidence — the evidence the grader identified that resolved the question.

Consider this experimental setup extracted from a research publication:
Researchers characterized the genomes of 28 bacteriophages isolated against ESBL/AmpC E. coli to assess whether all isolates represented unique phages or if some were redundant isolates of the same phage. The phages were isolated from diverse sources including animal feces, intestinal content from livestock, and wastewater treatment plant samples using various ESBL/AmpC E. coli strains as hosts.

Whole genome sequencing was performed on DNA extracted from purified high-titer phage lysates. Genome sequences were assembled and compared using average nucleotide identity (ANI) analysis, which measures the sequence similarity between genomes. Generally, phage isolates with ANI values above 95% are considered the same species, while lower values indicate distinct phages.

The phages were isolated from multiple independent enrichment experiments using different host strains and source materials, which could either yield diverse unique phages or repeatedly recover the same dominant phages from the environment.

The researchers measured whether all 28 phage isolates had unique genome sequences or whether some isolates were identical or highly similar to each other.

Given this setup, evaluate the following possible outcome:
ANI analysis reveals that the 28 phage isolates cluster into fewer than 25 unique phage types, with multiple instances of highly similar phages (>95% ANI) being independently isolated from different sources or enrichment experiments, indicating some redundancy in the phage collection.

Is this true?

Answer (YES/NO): NO